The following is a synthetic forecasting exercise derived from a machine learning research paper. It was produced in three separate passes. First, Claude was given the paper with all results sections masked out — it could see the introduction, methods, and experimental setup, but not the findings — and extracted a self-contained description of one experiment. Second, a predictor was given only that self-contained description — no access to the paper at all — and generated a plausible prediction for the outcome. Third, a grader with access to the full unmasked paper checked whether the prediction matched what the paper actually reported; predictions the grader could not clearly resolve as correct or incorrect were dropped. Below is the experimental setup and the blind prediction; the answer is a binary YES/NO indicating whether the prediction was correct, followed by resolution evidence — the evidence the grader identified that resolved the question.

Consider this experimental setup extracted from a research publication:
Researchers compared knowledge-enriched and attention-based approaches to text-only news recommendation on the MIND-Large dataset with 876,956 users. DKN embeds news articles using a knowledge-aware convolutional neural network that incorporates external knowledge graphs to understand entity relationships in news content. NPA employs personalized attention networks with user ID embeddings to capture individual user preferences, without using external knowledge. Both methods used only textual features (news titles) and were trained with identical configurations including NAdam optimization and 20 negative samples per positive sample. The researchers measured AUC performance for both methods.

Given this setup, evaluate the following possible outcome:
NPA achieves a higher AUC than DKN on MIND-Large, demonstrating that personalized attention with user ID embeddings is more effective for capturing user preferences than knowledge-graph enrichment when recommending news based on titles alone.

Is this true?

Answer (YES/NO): YES